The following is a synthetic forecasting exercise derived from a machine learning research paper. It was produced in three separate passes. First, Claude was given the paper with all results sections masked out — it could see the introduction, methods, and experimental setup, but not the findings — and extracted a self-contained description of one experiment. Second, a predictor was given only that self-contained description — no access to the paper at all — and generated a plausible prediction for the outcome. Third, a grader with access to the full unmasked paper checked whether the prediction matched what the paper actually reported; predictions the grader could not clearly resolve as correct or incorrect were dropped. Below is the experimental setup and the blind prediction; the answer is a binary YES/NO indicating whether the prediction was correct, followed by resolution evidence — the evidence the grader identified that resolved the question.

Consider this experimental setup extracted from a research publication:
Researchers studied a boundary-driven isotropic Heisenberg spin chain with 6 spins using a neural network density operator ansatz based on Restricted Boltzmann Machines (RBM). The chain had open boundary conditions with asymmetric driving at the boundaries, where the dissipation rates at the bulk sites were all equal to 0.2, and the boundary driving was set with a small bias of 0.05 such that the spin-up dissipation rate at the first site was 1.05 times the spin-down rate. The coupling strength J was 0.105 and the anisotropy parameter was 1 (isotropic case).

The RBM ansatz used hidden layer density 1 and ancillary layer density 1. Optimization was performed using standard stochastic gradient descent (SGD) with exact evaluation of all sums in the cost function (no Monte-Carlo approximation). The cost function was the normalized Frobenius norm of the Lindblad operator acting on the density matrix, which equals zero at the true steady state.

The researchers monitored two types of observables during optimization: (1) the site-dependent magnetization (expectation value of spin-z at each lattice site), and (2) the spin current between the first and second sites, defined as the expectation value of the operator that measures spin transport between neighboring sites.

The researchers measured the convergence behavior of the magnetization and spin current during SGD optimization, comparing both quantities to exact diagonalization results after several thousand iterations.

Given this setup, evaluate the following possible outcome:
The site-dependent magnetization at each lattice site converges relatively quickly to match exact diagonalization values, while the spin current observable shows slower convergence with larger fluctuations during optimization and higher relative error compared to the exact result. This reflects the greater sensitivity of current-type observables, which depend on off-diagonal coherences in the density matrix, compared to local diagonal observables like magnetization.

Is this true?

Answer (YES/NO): NO